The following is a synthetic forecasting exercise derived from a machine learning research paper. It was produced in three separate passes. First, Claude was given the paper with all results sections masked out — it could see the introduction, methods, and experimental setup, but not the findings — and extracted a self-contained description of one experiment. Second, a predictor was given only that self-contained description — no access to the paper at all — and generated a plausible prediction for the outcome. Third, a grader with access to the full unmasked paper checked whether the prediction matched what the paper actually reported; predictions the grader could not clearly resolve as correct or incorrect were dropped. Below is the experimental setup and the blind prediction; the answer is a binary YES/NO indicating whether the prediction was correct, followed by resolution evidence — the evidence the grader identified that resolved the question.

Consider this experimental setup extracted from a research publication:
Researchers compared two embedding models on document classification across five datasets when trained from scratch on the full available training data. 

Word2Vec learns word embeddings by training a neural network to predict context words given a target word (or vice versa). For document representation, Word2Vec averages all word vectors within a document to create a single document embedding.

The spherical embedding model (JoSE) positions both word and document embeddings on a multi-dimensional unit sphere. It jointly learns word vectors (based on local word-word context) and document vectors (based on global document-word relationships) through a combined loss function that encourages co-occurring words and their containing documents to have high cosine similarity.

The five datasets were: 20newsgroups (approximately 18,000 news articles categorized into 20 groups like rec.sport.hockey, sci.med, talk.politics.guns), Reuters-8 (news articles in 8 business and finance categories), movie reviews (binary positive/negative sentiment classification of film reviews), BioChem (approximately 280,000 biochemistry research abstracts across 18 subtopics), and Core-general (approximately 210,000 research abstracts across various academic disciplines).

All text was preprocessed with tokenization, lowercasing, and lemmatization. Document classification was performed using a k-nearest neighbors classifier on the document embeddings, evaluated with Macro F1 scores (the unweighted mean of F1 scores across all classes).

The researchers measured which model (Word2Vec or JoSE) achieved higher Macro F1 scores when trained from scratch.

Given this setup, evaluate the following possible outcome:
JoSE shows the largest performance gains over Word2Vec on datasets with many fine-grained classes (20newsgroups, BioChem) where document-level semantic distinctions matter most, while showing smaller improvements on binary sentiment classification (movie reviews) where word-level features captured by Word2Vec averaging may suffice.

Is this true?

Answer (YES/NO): NO